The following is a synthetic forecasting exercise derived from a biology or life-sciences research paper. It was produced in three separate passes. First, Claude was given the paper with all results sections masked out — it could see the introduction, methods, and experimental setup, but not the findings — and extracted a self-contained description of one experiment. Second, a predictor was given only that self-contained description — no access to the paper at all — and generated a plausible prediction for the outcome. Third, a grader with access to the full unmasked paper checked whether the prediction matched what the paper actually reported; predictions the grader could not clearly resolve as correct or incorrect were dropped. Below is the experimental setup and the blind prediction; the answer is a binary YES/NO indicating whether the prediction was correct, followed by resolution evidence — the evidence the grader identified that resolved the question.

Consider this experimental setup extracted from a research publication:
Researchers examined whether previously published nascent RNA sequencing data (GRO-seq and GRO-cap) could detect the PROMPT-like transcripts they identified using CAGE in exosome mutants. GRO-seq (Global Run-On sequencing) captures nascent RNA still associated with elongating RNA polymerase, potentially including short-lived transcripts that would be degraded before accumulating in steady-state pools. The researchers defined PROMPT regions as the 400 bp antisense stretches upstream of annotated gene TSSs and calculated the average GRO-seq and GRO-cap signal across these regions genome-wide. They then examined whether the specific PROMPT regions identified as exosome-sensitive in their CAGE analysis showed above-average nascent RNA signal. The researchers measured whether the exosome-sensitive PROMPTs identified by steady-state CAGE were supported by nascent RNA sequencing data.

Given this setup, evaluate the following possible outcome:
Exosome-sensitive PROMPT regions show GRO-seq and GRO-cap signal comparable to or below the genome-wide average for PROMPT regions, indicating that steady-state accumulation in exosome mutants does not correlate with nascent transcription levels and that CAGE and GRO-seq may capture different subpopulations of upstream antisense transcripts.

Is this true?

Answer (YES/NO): NO